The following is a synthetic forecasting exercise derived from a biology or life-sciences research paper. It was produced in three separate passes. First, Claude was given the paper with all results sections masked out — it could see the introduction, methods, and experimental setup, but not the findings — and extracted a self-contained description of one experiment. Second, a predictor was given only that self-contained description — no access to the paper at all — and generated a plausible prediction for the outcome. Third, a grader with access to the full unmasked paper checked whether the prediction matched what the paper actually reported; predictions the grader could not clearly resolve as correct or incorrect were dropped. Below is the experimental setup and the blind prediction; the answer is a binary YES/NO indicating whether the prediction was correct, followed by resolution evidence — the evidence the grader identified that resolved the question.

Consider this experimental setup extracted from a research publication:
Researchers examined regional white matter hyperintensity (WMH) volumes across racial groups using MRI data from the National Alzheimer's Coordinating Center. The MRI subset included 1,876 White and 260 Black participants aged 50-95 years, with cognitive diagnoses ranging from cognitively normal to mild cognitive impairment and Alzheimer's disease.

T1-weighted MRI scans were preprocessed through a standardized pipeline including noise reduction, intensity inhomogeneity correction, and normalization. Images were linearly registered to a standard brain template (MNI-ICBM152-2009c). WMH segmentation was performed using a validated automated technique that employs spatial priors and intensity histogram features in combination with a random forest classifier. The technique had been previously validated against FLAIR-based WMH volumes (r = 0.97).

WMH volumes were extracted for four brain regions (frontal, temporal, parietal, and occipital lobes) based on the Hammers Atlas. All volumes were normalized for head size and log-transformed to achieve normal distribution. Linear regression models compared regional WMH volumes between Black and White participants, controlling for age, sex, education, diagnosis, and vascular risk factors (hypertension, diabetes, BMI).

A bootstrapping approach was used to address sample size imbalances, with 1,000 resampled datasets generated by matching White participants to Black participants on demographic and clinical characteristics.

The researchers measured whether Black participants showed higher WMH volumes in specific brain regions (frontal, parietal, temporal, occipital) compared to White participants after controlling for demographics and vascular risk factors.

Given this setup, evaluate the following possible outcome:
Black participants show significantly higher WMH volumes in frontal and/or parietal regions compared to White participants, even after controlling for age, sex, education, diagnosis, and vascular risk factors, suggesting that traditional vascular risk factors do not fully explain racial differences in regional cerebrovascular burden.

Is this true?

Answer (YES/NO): YES